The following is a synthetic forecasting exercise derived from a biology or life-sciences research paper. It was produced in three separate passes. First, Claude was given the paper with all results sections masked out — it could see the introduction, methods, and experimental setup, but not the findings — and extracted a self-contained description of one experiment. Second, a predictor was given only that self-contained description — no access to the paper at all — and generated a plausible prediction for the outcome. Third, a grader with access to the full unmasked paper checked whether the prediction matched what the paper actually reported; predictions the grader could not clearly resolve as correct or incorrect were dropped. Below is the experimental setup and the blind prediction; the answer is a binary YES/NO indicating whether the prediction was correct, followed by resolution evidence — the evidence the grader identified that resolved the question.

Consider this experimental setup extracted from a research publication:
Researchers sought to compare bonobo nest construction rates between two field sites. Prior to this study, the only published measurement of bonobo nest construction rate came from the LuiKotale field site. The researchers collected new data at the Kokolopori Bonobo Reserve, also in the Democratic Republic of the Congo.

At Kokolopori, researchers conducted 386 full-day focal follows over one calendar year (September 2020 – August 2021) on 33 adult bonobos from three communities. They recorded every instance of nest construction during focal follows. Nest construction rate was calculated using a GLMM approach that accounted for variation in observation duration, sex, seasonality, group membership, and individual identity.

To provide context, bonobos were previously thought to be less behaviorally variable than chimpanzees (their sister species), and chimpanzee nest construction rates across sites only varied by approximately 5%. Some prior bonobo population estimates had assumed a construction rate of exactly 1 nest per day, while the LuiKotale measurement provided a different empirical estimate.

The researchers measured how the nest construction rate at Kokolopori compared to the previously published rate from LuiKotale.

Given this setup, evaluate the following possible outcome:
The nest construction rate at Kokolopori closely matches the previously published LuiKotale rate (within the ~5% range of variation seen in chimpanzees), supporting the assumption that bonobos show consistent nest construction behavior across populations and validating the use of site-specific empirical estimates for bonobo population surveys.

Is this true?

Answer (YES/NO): NO